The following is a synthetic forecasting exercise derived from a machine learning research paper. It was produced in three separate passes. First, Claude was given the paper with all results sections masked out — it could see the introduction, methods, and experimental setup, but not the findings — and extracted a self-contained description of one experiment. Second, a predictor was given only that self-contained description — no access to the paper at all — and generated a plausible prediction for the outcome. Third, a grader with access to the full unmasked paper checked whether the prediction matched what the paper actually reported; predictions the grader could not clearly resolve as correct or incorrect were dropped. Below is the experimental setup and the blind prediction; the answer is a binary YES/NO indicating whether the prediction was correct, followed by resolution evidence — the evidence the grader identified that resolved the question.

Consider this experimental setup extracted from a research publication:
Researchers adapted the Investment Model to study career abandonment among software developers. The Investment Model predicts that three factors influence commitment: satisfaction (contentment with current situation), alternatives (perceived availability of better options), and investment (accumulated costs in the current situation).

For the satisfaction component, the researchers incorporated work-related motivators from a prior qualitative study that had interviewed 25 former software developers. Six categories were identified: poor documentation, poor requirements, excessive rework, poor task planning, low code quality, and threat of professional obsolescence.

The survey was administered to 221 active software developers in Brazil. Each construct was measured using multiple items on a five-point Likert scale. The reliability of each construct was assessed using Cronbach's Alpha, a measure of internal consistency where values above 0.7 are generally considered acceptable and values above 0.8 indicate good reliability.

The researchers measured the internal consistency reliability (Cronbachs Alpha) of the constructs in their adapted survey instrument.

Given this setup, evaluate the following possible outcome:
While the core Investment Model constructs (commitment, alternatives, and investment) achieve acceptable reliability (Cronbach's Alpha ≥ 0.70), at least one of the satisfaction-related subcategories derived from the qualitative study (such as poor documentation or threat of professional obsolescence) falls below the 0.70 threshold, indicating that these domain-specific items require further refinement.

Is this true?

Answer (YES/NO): NO